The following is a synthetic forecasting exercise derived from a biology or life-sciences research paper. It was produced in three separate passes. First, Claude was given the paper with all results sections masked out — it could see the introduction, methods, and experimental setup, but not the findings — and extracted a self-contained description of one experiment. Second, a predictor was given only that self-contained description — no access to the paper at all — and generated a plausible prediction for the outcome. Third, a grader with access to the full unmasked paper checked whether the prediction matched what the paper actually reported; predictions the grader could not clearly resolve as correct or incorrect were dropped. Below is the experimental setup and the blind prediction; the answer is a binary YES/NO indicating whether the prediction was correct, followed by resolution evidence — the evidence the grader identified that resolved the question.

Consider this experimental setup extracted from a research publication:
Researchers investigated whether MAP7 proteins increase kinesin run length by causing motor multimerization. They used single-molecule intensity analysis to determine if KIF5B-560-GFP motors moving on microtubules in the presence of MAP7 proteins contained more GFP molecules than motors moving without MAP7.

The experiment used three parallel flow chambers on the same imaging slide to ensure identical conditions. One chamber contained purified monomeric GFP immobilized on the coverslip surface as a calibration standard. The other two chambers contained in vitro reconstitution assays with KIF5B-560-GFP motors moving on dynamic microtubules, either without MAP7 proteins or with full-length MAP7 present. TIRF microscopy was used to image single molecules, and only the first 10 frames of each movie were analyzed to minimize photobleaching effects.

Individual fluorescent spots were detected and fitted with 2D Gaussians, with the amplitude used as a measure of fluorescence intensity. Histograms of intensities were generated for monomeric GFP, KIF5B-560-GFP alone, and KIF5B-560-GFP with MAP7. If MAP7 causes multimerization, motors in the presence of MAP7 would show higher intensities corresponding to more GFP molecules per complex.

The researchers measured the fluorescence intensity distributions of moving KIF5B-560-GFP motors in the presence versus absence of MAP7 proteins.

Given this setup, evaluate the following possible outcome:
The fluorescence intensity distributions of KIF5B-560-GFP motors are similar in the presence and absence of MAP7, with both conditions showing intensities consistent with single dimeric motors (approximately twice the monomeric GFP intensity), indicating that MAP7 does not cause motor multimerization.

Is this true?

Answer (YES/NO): YES